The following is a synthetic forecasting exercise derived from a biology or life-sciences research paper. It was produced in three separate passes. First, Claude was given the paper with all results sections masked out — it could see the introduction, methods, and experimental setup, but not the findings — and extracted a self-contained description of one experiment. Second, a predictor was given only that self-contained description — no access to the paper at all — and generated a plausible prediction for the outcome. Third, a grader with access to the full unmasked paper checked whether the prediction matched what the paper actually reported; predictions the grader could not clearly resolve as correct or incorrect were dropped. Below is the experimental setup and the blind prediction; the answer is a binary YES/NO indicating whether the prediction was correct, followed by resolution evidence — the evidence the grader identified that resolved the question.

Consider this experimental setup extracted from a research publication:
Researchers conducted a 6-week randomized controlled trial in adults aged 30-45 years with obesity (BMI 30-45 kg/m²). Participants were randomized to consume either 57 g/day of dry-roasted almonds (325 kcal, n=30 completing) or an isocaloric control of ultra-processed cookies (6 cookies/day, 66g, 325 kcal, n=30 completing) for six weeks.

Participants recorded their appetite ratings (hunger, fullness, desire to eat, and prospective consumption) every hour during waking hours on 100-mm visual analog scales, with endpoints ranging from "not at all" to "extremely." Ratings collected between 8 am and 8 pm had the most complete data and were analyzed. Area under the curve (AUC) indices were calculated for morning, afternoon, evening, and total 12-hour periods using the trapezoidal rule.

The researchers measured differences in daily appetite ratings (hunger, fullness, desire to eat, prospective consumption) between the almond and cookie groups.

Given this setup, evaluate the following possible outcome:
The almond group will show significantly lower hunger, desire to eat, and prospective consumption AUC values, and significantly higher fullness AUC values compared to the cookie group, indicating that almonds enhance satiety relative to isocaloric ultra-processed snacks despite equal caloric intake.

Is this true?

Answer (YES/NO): NO